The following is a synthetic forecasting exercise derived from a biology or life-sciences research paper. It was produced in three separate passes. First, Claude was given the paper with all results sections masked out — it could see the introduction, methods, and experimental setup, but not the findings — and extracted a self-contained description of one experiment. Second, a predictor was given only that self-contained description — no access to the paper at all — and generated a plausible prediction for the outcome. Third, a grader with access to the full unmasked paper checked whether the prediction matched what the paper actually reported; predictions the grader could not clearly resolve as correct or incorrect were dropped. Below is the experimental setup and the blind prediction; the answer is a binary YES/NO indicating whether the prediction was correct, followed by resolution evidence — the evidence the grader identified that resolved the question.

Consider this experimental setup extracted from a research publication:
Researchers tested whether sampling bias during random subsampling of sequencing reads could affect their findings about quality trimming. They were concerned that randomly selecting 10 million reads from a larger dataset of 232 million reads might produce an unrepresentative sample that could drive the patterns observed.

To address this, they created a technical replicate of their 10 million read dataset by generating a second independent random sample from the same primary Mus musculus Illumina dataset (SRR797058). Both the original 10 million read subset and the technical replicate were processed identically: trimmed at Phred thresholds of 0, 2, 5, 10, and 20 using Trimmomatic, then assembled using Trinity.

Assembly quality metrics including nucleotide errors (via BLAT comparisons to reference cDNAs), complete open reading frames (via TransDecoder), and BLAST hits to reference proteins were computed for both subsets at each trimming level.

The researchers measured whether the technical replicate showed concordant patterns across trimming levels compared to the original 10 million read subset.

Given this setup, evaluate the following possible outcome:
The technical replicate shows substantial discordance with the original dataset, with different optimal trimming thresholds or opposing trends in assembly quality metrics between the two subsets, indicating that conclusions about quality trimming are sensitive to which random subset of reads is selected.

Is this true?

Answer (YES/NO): NO